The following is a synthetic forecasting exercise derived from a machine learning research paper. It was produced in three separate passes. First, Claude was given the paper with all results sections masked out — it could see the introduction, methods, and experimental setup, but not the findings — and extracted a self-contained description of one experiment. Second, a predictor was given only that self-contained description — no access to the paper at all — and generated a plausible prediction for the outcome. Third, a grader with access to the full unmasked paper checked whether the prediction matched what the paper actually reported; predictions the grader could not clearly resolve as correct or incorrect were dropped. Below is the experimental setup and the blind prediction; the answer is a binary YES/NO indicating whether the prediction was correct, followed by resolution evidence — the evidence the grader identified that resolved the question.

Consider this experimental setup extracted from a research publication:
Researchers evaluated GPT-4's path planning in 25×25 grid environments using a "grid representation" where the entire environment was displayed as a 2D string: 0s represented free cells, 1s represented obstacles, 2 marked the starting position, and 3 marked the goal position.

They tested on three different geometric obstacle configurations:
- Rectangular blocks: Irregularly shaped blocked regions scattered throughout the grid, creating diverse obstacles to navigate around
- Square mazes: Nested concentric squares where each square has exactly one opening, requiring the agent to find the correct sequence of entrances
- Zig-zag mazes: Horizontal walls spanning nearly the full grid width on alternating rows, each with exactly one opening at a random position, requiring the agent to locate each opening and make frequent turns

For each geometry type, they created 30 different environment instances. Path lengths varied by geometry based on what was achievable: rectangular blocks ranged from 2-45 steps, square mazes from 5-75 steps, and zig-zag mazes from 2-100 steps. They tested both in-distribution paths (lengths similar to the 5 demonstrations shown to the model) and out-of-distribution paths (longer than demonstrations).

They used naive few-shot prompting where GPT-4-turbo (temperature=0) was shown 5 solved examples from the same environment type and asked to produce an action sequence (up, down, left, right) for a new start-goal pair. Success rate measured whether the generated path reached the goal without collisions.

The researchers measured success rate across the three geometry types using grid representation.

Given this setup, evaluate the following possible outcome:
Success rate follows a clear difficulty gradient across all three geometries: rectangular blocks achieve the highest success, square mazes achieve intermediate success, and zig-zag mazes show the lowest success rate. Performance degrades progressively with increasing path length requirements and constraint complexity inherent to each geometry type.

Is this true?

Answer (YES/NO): YES